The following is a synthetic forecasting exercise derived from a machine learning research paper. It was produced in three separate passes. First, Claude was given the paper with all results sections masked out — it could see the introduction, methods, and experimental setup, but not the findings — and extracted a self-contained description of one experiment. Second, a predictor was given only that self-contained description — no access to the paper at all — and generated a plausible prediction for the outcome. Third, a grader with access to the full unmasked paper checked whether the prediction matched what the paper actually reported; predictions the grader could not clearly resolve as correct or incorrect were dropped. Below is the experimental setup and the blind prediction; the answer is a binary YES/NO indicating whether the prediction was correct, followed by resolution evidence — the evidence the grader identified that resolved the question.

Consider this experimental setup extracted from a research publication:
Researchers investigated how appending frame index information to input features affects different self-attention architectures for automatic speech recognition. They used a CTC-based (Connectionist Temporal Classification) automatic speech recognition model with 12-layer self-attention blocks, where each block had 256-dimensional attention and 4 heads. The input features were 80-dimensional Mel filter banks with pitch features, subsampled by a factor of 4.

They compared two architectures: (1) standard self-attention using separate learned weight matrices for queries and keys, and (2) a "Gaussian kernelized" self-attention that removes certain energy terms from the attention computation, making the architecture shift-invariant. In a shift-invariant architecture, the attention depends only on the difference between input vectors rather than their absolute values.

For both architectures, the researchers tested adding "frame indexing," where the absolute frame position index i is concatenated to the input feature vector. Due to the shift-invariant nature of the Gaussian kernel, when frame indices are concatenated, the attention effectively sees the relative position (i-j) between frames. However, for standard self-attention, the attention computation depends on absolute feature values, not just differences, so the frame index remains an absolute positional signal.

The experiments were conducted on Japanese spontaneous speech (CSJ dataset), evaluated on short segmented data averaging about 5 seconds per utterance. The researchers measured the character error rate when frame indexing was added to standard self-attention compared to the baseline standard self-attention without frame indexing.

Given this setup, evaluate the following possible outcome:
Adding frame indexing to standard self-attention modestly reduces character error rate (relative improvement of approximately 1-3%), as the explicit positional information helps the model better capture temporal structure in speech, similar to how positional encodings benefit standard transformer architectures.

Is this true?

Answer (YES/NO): NO